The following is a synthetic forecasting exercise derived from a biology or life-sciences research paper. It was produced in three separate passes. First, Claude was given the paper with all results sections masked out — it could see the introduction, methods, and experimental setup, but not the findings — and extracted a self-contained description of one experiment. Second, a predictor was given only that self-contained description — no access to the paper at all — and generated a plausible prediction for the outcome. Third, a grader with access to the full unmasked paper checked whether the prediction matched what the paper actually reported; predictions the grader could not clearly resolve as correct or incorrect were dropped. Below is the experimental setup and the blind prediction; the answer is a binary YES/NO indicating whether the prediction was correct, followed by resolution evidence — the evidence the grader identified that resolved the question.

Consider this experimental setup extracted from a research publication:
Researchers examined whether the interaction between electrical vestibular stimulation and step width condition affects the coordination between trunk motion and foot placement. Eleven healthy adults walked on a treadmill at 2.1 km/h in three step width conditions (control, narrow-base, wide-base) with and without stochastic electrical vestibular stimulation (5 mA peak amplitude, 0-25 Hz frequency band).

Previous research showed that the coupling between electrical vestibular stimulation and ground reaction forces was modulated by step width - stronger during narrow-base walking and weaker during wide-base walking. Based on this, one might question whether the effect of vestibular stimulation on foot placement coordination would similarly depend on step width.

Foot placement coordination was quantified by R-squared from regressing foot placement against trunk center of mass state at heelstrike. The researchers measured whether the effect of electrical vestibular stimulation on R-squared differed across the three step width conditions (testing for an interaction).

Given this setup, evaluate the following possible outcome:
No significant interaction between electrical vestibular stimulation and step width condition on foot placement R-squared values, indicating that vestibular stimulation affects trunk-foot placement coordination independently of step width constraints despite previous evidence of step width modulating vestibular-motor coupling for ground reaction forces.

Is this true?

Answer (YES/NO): YES